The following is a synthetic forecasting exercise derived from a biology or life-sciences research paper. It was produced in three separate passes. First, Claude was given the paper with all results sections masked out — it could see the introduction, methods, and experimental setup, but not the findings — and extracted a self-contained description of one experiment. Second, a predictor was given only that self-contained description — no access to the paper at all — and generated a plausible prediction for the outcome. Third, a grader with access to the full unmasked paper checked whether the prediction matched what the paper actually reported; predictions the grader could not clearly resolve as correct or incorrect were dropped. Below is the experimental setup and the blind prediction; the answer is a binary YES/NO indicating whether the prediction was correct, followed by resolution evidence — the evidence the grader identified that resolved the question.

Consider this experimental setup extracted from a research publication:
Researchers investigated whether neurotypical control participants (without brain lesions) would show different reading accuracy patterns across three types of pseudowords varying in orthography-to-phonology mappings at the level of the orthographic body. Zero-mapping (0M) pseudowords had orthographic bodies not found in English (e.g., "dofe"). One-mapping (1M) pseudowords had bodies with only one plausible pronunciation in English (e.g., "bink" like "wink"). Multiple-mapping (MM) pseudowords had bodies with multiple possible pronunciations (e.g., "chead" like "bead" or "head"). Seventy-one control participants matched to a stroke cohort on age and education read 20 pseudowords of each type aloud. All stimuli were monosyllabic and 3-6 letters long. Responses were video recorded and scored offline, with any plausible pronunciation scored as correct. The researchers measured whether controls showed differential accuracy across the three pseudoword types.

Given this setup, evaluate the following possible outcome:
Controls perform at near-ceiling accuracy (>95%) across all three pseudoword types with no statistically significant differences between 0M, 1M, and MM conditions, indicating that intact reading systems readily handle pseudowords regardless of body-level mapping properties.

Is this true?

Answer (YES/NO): NO